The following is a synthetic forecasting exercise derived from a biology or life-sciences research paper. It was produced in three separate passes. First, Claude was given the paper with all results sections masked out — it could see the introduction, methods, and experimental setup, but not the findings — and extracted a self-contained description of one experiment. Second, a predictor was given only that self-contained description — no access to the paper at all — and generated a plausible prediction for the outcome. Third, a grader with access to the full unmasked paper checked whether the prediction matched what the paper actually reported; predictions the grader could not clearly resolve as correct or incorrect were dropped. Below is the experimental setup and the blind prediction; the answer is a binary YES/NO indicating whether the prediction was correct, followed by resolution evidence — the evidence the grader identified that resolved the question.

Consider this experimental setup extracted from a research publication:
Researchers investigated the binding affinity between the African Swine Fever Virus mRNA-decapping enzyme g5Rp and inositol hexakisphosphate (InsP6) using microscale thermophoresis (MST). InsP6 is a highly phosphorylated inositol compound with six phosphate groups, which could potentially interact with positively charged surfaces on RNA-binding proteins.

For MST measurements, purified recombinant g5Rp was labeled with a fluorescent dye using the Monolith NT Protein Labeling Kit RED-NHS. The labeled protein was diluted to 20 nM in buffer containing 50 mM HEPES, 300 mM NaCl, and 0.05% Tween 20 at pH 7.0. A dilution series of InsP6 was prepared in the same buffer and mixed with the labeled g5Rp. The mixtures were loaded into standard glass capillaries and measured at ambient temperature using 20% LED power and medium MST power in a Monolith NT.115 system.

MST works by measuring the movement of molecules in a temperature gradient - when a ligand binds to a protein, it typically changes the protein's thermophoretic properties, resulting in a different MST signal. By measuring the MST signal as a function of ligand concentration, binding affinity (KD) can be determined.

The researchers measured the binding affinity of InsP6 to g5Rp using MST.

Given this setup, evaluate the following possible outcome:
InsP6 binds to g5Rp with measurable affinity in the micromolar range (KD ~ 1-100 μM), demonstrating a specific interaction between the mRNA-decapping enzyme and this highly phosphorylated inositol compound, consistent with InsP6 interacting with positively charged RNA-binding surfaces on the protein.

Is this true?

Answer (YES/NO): YES